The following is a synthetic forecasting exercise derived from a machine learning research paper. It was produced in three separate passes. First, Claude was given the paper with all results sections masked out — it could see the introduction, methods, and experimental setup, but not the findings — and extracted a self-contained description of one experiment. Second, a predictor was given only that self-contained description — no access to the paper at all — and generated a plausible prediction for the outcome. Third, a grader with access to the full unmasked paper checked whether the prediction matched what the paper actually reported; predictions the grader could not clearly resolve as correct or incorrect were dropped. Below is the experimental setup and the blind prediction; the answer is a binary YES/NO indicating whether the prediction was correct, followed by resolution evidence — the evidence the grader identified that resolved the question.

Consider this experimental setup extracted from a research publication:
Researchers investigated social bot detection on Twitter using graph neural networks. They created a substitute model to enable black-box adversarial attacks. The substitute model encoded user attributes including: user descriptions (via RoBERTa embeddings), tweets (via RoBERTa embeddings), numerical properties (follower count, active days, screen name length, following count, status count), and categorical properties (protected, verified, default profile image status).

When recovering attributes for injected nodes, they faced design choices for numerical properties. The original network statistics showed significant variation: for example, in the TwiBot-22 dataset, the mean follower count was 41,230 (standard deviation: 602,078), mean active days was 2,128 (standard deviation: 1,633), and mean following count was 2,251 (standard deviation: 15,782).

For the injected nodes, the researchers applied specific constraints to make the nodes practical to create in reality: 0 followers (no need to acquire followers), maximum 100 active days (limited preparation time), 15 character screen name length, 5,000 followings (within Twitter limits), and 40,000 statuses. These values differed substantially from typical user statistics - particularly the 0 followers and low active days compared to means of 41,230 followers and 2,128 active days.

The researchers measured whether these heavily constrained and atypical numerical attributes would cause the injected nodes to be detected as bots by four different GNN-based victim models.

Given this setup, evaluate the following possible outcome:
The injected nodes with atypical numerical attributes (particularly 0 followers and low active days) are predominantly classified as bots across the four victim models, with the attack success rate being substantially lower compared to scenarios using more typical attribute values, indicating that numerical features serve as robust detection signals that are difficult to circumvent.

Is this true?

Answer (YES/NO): NO